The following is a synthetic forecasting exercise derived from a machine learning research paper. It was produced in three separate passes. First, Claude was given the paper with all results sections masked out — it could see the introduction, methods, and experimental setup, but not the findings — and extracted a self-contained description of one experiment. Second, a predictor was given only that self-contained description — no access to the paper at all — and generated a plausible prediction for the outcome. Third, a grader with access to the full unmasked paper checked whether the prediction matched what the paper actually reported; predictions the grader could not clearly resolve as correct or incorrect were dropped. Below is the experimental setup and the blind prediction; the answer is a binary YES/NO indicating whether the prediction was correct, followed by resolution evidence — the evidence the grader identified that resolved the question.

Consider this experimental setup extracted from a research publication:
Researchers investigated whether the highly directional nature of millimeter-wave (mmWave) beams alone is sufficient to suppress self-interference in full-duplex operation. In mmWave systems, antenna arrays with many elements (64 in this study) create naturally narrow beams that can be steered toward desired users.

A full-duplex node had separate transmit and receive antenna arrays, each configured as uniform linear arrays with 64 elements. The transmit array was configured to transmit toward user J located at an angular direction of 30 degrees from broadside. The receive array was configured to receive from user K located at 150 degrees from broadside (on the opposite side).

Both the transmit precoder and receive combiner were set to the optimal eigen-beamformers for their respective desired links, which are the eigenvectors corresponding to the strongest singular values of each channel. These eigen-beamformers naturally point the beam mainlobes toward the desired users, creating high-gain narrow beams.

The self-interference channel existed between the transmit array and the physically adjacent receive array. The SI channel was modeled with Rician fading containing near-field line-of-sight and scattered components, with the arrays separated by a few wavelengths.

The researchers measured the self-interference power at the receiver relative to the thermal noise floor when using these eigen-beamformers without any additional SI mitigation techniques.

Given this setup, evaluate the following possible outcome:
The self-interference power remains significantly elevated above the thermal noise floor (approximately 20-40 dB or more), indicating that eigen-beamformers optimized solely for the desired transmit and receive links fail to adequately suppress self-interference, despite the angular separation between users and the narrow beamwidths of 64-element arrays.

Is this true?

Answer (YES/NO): YES